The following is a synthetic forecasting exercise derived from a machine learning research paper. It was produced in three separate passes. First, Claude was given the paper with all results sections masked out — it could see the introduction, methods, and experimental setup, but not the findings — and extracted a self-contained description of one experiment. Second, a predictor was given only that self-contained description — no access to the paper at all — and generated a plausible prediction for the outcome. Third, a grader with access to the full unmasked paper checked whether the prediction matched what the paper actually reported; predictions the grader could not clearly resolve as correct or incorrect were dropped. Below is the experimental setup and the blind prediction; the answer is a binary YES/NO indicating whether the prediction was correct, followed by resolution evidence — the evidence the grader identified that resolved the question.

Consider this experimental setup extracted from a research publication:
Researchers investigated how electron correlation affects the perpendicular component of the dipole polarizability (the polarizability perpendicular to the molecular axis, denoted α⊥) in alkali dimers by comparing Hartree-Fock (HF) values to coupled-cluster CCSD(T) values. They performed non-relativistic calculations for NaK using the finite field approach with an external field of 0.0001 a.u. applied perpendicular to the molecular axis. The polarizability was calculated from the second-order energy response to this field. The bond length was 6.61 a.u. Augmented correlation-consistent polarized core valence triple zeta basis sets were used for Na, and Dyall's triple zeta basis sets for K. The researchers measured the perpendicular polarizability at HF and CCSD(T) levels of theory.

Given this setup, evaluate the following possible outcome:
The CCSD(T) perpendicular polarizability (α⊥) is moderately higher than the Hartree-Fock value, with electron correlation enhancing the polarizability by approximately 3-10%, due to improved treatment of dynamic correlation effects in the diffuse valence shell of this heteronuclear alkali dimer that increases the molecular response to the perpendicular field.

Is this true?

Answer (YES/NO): NO